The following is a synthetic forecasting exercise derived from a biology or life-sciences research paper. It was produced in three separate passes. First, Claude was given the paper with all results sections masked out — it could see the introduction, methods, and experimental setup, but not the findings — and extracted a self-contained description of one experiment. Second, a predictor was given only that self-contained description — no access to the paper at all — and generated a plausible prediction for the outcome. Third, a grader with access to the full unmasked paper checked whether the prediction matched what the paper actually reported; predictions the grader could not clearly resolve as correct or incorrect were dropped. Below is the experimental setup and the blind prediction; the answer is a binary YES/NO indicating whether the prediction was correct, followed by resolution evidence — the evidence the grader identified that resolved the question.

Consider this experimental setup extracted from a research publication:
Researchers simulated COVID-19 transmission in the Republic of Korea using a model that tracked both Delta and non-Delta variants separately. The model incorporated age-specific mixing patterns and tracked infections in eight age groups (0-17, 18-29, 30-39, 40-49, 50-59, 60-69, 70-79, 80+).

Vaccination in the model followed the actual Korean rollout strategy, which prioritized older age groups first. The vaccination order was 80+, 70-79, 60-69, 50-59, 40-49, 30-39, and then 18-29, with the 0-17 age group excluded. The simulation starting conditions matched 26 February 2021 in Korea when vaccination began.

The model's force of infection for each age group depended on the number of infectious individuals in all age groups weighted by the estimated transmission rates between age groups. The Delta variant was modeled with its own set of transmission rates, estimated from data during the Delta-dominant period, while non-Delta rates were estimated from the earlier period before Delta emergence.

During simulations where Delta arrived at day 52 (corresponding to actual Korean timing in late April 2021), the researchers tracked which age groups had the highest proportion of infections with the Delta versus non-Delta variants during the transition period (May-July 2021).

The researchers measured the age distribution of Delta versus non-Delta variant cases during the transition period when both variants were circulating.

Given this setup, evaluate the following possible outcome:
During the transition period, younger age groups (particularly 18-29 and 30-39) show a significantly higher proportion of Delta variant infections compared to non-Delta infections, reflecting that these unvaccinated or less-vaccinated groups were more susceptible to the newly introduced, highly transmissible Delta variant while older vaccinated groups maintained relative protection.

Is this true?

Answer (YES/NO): YES